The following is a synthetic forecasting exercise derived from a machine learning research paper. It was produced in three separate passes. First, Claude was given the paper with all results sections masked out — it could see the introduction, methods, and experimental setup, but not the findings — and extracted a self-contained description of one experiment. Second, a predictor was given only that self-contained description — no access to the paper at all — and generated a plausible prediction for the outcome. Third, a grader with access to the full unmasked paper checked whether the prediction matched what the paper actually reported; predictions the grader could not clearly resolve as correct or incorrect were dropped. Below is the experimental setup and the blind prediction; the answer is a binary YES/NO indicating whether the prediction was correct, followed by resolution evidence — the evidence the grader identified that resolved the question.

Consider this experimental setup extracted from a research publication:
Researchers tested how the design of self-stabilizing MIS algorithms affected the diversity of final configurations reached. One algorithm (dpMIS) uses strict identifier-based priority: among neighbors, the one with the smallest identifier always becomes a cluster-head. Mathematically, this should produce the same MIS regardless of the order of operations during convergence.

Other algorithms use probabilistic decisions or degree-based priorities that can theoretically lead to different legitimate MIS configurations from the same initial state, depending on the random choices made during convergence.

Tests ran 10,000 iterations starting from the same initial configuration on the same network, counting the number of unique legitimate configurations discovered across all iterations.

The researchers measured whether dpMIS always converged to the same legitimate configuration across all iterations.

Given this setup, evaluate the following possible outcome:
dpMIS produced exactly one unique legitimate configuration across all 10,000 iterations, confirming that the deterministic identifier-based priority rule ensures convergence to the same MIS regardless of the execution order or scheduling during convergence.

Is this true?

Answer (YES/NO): YES